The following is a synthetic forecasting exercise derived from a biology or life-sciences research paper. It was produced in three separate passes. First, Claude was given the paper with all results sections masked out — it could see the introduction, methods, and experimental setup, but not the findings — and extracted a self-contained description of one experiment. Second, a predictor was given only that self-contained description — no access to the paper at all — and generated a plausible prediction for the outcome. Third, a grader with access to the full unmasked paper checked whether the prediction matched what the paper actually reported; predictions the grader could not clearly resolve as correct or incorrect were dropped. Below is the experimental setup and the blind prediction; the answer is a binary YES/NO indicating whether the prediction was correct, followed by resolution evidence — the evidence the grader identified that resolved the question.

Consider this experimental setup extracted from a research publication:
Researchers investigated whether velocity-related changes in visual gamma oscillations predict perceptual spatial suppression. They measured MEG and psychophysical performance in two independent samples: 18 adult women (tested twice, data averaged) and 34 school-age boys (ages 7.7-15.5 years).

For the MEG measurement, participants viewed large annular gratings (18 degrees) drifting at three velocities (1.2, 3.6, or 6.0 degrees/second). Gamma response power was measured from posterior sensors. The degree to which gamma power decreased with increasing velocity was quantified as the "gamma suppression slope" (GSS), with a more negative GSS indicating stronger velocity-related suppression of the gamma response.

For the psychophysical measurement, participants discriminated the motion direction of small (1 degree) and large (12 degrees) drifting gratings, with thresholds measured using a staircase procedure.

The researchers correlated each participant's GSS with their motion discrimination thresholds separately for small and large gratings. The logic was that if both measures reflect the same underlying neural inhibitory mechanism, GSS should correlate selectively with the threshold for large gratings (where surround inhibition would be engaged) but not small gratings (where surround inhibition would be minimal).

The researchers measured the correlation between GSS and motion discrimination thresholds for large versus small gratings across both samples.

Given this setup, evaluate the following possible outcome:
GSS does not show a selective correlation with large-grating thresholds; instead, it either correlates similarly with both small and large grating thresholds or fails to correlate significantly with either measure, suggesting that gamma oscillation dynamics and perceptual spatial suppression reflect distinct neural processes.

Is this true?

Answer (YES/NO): NO